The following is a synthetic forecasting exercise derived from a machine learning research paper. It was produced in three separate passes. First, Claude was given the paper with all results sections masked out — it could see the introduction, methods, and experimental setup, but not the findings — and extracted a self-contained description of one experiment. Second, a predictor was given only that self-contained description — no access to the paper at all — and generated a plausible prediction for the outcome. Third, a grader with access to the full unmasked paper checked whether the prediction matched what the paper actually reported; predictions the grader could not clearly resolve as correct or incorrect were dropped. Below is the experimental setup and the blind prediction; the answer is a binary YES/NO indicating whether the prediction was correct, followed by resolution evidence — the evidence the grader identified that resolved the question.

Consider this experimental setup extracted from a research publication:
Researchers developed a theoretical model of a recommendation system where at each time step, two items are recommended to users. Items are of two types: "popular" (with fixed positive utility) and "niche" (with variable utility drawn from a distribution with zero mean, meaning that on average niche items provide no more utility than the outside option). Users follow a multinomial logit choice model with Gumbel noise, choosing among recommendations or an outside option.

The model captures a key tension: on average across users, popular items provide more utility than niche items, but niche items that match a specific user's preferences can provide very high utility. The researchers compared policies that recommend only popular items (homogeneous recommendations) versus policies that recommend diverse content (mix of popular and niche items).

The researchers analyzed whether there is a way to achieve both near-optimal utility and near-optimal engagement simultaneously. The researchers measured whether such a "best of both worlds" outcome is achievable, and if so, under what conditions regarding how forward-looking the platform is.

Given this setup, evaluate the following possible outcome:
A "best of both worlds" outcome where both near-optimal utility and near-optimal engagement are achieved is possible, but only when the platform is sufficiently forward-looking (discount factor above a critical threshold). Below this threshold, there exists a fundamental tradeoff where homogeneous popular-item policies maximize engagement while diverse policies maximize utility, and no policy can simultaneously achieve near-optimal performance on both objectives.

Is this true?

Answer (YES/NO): NO